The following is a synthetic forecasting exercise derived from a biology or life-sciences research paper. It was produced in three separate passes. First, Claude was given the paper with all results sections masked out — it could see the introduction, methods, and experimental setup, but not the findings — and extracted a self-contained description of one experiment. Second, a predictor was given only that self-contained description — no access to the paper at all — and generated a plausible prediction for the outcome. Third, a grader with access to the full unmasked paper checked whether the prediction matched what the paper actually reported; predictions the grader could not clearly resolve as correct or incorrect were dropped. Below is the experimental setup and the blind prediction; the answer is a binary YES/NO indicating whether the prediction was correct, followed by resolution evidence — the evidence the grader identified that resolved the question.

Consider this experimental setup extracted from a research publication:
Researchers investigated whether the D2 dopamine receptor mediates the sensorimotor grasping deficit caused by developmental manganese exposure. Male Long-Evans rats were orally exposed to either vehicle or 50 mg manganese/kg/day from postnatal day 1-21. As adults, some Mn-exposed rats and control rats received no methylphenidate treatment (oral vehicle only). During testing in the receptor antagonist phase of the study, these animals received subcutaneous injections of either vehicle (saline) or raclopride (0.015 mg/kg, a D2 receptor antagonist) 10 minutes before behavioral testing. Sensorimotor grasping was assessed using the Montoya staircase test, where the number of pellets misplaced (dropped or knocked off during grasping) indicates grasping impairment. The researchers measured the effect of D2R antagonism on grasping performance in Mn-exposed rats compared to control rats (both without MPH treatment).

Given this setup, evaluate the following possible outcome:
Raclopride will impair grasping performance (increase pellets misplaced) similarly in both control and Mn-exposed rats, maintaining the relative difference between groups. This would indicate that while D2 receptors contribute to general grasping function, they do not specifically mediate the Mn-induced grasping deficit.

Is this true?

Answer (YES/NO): NO